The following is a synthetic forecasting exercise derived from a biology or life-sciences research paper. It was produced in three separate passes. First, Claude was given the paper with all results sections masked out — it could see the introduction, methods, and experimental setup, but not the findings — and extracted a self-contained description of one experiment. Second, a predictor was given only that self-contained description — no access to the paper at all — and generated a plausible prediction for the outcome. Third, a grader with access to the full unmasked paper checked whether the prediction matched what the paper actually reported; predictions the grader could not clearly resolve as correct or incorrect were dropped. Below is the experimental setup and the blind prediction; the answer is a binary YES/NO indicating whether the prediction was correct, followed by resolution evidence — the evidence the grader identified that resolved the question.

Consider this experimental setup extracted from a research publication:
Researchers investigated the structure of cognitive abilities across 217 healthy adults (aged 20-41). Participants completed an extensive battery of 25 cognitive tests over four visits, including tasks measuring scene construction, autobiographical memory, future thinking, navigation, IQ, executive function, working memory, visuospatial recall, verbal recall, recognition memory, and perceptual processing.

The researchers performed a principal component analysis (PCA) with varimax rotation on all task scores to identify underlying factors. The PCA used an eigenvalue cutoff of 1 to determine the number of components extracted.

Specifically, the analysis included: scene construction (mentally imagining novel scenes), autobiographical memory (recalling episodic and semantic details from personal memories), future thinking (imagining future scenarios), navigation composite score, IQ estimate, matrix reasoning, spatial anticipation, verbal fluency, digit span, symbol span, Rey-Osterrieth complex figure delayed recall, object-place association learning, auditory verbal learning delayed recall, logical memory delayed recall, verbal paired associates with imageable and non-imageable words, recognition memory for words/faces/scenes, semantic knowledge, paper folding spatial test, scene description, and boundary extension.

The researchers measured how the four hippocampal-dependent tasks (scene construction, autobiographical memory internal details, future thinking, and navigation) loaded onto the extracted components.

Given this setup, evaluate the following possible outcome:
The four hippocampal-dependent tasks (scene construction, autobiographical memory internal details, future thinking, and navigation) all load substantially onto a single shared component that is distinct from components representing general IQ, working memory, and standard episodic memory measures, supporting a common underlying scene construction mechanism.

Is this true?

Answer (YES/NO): NO